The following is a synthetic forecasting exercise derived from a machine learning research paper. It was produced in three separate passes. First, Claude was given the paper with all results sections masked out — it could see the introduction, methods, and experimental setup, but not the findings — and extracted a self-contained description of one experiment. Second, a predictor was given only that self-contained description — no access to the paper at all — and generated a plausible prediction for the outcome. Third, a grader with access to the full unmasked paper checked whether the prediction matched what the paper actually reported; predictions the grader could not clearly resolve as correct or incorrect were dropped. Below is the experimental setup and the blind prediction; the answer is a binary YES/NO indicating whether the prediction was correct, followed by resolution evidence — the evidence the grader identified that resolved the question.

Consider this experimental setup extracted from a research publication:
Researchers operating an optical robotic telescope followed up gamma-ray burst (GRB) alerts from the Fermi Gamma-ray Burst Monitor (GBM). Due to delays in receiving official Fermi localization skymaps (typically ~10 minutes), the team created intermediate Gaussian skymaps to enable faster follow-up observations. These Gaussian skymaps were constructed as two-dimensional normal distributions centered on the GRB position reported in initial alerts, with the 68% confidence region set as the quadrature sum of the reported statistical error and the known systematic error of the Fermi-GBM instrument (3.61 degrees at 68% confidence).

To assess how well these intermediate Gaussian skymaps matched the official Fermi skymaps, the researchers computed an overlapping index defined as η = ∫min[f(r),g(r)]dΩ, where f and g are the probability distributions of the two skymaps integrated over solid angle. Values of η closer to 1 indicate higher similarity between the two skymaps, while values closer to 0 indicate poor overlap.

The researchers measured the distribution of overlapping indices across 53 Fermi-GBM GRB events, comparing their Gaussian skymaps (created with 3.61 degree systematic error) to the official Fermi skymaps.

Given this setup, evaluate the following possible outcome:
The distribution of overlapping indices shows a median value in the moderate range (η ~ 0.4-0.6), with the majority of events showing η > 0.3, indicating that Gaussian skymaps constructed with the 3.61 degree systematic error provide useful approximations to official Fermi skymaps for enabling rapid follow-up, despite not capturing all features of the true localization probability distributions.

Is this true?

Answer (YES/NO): NO